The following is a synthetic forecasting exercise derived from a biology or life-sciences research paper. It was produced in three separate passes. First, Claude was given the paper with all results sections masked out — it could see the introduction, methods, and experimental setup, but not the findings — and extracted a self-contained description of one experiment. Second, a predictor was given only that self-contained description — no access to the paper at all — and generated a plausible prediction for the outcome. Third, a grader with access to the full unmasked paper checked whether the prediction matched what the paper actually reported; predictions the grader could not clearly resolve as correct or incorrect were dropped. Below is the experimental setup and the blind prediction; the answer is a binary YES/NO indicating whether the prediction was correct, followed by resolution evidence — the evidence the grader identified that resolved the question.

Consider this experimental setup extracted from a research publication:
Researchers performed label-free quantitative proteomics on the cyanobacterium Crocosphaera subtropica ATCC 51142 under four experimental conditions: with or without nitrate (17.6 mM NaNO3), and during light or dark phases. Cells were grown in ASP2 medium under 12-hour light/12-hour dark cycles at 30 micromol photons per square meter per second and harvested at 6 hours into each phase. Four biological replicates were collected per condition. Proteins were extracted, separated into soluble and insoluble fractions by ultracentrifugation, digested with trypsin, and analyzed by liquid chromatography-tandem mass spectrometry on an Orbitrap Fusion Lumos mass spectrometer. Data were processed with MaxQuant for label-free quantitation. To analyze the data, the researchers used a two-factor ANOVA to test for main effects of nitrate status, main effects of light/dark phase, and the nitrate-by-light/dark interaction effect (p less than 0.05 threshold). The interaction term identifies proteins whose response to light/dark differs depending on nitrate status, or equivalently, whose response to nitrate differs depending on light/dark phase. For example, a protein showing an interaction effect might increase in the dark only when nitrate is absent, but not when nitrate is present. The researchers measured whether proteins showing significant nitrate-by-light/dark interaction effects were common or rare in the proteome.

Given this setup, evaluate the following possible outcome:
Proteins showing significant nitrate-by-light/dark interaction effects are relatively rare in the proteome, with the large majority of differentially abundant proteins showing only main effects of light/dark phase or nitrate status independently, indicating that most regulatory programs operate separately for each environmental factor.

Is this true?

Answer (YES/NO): YES